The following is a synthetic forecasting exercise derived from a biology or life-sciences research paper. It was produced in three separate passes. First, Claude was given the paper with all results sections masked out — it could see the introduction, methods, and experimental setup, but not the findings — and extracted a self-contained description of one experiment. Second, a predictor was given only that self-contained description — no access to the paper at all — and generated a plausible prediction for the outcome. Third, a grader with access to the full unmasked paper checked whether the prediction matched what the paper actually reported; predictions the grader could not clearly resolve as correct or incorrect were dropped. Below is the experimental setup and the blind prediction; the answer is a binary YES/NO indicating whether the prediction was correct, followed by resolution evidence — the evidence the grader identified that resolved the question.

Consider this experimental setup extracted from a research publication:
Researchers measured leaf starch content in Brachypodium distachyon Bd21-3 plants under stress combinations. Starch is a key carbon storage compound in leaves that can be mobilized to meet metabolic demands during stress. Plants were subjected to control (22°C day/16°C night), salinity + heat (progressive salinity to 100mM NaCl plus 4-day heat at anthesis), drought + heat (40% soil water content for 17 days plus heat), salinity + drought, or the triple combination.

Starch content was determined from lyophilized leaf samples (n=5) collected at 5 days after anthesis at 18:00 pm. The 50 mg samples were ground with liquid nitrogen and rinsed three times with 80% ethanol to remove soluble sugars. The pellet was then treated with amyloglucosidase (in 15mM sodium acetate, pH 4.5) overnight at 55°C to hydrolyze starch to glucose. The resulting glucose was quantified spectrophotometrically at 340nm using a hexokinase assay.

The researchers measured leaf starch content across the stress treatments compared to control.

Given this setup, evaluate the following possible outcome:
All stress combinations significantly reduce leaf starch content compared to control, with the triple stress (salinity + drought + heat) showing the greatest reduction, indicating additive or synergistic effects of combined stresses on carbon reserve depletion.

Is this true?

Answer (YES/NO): NO